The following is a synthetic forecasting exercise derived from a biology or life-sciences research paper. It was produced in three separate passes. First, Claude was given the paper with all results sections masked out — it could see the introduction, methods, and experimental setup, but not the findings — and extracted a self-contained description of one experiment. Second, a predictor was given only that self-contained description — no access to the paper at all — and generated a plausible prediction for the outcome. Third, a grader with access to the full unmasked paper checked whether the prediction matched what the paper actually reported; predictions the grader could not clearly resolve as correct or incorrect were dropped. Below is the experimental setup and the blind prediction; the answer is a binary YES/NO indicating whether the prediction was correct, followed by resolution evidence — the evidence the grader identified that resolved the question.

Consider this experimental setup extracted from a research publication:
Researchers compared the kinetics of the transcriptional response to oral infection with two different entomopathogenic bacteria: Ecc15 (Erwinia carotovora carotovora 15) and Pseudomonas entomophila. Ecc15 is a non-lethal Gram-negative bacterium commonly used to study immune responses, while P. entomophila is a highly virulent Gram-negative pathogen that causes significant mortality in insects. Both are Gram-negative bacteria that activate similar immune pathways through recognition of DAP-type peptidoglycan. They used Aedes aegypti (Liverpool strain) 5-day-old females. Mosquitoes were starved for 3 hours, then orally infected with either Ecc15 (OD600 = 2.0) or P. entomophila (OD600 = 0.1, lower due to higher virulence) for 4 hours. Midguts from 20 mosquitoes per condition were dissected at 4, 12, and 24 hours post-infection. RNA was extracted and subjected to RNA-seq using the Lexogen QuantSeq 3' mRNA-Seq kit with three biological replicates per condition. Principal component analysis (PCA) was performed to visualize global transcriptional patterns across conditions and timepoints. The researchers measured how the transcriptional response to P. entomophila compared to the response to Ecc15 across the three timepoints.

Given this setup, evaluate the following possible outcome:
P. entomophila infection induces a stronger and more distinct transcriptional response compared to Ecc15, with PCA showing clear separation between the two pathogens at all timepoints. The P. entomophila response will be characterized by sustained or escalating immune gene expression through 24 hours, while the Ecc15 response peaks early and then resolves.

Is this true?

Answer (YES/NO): NO